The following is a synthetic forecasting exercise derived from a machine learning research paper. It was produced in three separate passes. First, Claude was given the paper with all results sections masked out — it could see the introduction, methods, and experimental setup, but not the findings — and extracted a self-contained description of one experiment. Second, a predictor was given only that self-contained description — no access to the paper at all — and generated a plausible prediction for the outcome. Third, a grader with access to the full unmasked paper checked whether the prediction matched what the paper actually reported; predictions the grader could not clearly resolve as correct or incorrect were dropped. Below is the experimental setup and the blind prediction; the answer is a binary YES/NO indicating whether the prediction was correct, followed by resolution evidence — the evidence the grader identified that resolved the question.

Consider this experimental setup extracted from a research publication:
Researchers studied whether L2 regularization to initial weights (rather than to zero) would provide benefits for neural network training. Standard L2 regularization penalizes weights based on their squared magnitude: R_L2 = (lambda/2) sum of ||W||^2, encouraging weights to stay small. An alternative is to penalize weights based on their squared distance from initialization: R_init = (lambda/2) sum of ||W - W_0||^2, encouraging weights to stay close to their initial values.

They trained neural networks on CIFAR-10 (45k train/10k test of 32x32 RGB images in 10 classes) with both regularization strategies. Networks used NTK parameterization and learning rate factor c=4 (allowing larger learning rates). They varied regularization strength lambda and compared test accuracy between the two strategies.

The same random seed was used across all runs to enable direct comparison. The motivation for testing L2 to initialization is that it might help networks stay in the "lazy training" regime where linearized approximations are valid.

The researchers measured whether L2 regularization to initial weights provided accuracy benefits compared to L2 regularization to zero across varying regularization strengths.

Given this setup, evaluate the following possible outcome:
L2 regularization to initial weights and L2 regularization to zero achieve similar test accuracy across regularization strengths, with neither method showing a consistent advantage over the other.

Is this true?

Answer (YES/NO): NO